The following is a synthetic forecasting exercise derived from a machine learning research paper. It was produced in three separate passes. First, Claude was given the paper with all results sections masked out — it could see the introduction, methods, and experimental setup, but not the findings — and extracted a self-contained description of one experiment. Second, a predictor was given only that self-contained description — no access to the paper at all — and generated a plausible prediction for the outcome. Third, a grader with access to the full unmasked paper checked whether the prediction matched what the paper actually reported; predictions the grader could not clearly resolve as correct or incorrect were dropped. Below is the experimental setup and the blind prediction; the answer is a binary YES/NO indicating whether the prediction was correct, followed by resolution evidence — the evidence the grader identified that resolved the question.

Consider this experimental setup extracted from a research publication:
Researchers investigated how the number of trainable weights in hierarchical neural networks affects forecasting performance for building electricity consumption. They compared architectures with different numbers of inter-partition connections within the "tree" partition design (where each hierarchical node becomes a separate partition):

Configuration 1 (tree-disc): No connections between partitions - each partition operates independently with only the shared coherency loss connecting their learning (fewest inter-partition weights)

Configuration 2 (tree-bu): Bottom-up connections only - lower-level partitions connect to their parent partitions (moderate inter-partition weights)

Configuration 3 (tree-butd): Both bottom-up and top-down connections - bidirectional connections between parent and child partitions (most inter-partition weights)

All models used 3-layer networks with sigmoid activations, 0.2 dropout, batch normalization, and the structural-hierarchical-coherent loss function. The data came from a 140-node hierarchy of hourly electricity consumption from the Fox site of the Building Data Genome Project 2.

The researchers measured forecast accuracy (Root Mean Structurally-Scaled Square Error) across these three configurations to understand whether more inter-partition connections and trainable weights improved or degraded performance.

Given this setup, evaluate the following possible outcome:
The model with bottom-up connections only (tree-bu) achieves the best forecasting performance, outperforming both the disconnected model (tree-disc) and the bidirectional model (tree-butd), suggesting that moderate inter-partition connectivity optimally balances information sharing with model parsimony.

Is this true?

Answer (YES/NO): YES